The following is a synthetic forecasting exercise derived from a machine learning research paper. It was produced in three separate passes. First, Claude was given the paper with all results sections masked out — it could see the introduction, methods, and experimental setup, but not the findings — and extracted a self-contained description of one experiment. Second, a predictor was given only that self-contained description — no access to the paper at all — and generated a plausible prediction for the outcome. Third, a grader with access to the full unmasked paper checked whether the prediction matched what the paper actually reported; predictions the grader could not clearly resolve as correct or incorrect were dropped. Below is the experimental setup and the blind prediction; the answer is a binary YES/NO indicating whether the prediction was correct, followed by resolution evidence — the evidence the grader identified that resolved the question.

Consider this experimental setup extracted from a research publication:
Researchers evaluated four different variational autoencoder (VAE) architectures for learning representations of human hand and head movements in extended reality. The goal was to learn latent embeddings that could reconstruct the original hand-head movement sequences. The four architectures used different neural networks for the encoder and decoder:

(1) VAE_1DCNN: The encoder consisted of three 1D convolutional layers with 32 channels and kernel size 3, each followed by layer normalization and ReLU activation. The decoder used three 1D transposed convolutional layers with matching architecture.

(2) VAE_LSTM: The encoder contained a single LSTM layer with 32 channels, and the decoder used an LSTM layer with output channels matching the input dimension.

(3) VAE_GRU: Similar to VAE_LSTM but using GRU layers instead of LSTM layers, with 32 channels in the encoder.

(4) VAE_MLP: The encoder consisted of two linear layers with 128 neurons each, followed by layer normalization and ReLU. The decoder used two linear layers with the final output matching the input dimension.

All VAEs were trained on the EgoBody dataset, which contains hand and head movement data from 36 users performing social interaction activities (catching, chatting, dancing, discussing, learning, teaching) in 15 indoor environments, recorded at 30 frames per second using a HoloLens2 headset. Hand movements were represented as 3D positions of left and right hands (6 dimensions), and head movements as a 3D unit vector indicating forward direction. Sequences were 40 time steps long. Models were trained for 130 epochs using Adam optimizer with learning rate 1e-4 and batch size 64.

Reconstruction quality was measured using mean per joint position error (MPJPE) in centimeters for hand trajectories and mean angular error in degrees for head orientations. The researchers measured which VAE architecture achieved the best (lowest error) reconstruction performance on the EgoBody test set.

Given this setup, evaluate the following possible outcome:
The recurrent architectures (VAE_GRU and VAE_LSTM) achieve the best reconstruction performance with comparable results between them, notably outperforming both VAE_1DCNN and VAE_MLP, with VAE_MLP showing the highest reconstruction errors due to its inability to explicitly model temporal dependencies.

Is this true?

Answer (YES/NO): NO